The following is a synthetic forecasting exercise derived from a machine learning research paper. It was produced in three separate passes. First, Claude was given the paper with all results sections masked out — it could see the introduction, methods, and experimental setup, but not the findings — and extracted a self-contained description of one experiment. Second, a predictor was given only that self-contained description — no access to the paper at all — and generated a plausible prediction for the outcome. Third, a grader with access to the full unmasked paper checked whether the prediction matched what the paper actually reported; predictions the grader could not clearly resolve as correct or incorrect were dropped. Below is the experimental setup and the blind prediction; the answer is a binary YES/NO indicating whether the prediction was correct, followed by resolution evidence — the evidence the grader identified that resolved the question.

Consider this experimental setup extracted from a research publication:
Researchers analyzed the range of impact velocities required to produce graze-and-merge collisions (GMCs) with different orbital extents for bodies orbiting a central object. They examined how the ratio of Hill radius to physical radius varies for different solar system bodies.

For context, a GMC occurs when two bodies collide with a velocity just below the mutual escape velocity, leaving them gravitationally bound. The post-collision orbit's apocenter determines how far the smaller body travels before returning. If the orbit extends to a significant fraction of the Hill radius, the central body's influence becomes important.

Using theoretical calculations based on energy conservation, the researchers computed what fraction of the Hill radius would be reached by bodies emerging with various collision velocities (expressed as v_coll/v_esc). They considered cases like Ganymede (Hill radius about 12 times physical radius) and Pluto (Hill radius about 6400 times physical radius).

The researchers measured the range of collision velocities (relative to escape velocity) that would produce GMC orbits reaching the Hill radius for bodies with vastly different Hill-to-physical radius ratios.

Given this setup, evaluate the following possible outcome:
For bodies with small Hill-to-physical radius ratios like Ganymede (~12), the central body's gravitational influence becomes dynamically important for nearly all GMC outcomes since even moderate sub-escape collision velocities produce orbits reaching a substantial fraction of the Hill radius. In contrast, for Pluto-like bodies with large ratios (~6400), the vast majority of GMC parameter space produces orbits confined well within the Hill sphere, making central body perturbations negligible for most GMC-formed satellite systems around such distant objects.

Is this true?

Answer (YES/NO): YES